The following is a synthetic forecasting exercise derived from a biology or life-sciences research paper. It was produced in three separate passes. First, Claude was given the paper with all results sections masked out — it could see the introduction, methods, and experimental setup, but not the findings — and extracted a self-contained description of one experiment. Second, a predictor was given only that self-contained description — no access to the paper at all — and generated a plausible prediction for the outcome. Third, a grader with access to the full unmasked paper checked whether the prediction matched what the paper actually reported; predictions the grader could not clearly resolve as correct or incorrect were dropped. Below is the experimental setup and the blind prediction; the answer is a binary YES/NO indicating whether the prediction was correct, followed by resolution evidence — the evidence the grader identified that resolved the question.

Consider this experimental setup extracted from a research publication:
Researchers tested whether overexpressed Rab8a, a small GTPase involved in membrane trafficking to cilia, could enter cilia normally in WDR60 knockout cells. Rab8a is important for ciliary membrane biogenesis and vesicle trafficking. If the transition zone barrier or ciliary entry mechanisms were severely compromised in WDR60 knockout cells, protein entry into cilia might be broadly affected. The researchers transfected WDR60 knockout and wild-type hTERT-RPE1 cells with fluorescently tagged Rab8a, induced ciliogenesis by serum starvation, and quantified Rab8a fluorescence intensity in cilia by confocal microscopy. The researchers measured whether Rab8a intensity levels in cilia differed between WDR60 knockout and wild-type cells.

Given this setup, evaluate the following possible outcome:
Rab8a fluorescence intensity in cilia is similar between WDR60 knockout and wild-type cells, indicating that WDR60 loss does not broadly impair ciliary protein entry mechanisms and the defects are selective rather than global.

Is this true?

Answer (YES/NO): YES